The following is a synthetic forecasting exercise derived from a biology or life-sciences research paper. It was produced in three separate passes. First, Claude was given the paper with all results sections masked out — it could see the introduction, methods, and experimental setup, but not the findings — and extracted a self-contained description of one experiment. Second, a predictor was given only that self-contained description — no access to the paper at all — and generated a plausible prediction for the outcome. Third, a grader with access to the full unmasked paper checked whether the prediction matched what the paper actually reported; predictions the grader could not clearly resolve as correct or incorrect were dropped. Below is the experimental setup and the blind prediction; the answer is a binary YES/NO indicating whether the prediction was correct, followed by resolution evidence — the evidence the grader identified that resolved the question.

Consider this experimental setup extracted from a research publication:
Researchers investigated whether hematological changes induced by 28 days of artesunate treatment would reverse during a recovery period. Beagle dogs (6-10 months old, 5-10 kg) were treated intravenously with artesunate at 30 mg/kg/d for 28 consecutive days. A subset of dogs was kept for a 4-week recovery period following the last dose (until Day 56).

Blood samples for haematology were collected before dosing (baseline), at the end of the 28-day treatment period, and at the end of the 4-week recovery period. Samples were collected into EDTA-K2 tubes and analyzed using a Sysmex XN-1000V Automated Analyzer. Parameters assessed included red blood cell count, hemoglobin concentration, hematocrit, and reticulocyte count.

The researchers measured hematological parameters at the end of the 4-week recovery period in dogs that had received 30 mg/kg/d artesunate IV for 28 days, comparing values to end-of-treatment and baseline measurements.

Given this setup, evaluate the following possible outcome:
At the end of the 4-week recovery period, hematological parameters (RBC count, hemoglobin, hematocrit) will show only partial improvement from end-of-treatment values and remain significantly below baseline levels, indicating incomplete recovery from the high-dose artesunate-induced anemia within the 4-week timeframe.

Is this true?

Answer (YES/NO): NO